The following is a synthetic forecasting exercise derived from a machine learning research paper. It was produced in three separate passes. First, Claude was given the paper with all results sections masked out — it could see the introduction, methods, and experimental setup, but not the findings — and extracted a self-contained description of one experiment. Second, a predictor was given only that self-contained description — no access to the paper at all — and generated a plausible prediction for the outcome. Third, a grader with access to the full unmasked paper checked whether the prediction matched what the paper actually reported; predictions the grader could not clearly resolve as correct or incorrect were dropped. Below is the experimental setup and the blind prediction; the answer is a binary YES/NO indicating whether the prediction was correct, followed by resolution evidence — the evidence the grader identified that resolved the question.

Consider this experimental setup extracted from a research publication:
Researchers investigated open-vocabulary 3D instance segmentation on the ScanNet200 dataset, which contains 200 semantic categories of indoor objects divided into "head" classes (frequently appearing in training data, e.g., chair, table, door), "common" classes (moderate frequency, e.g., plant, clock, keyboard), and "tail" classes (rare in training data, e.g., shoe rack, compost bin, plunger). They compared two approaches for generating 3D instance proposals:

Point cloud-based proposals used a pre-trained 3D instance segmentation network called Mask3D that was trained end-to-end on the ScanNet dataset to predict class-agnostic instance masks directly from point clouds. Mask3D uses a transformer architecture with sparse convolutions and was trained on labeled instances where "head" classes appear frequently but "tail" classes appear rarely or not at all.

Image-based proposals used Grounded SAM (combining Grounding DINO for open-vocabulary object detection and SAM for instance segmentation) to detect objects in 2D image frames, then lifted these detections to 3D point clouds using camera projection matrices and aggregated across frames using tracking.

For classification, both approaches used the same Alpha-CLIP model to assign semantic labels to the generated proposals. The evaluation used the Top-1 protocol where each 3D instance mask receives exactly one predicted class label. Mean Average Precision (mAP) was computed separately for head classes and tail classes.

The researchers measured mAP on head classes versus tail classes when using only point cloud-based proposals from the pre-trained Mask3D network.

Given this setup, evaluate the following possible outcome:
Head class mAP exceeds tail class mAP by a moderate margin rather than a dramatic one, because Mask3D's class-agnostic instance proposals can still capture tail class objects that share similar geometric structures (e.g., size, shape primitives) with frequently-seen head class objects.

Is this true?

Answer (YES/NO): YES